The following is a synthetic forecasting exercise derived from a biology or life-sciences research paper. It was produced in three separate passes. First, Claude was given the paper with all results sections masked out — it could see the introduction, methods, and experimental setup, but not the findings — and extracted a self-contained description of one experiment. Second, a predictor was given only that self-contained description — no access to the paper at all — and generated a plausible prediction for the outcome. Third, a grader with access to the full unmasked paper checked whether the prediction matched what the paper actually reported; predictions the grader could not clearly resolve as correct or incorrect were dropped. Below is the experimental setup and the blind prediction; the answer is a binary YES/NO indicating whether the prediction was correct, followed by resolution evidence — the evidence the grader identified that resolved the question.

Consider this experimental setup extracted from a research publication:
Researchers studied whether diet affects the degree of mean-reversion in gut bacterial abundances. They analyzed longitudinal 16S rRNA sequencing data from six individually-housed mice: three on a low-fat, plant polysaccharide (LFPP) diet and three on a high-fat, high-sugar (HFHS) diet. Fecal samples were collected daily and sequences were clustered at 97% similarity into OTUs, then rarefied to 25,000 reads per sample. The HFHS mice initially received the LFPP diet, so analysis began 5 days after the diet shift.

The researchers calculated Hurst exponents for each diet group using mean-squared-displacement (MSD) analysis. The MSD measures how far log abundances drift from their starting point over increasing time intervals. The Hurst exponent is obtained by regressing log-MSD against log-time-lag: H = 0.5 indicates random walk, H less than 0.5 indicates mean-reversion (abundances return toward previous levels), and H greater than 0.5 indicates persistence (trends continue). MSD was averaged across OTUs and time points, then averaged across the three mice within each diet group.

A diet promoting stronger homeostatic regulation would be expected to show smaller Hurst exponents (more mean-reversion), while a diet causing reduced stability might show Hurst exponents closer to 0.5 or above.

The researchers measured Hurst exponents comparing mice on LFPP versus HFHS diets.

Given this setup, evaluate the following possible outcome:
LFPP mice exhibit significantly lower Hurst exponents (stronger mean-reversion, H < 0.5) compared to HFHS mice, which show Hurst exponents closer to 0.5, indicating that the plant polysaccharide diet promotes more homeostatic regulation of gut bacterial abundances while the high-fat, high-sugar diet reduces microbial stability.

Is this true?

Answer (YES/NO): YES